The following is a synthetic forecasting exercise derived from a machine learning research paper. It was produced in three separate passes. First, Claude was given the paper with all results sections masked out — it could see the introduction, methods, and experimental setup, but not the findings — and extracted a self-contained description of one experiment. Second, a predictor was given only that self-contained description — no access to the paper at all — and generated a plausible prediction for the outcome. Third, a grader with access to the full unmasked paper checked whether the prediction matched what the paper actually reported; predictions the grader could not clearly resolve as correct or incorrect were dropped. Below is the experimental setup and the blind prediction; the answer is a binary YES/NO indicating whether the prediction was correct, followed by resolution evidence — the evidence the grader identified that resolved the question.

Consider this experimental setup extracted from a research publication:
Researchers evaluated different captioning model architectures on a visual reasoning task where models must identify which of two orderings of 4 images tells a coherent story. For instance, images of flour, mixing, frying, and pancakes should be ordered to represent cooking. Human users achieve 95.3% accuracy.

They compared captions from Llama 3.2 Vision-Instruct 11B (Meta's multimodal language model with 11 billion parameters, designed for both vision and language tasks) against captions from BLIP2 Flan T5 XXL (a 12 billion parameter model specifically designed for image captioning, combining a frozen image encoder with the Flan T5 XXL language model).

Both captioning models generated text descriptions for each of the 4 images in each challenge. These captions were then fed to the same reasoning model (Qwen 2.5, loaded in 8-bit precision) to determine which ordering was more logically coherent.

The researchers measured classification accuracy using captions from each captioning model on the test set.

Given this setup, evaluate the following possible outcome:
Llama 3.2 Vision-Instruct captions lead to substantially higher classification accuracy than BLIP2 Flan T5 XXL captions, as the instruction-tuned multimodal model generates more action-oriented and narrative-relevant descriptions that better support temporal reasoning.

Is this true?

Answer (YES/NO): NO